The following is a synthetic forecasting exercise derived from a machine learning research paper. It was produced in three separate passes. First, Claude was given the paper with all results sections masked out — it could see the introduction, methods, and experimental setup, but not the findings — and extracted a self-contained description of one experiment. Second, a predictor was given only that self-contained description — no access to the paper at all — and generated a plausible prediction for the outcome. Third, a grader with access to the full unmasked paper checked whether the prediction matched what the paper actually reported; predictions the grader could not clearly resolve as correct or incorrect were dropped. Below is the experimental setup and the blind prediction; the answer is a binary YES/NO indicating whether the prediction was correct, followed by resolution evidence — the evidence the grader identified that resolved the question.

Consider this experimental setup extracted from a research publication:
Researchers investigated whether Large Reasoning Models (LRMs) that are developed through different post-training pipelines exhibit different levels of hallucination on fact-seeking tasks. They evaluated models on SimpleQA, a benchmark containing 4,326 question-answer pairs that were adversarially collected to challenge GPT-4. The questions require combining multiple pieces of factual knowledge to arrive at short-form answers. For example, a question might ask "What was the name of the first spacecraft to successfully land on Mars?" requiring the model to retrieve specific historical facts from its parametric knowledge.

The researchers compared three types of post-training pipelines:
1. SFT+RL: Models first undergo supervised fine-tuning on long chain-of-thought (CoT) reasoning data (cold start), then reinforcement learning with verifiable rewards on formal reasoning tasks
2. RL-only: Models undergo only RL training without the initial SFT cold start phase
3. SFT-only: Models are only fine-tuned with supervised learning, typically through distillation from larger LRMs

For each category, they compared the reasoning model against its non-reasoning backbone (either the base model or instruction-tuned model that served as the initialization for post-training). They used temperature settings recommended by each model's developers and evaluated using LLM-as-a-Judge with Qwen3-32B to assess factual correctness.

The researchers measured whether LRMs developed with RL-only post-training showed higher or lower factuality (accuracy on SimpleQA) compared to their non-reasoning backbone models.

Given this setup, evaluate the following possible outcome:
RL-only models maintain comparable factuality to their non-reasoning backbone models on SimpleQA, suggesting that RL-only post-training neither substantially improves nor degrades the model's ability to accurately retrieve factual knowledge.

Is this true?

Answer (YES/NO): NO